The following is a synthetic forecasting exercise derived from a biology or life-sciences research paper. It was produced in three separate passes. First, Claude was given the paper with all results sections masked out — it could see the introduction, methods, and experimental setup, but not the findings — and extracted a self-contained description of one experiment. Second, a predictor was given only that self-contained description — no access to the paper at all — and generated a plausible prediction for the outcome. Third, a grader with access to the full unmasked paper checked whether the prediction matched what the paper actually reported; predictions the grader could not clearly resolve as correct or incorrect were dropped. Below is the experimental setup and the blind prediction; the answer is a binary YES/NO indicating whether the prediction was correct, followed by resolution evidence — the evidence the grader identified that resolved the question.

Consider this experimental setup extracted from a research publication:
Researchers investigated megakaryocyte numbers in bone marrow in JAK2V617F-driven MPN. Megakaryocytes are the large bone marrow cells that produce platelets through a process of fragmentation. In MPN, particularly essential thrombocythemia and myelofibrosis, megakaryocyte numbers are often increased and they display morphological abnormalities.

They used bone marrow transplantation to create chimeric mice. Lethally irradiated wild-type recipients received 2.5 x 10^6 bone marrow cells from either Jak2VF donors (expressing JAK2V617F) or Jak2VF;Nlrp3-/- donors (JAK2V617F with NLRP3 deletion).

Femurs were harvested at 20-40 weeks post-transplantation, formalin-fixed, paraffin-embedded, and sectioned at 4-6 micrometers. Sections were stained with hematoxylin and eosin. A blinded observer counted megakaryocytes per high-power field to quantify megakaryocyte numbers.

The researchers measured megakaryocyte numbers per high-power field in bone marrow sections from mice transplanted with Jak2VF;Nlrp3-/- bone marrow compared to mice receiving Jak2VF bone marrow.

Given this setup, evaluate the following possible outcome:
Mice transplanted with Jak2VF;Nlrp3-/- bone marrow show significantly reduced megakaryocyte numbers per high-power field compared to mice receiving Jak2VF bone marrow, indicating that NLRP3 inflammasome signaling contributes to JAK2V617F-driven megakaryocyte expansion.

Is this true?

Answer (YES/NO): YES